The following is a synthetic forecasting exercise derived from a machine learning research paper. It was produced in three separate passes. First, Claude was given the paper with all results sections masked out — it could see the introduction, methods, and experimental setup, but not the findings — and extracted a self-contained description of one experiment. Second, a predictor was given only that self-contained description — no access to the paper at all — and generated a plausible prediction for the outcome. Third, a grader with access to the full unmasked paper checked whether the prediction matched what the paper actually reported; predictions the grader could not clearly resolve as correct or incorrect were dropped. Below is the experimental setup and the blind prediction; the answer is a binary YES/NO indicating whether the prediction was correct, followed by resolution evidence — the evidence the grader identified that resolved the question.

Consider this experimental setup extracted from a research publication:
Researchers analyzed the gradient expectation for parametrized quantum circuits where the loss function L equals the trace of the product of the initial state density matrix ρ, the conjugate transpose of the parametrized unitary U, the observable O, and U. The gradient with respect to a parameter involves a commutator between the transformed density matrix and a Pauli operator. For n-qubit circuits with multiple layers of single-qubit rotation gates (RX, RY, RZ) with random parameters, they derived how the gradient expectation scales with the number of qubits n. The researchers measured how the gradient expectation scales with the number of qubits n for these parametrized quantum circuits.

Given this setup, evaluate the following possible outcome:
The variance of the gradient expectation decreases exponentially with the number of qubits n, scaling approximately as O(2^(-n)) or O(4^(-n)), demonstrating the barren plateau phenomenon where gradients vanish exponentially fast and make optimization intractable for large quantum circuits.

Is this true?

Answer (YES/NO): NO